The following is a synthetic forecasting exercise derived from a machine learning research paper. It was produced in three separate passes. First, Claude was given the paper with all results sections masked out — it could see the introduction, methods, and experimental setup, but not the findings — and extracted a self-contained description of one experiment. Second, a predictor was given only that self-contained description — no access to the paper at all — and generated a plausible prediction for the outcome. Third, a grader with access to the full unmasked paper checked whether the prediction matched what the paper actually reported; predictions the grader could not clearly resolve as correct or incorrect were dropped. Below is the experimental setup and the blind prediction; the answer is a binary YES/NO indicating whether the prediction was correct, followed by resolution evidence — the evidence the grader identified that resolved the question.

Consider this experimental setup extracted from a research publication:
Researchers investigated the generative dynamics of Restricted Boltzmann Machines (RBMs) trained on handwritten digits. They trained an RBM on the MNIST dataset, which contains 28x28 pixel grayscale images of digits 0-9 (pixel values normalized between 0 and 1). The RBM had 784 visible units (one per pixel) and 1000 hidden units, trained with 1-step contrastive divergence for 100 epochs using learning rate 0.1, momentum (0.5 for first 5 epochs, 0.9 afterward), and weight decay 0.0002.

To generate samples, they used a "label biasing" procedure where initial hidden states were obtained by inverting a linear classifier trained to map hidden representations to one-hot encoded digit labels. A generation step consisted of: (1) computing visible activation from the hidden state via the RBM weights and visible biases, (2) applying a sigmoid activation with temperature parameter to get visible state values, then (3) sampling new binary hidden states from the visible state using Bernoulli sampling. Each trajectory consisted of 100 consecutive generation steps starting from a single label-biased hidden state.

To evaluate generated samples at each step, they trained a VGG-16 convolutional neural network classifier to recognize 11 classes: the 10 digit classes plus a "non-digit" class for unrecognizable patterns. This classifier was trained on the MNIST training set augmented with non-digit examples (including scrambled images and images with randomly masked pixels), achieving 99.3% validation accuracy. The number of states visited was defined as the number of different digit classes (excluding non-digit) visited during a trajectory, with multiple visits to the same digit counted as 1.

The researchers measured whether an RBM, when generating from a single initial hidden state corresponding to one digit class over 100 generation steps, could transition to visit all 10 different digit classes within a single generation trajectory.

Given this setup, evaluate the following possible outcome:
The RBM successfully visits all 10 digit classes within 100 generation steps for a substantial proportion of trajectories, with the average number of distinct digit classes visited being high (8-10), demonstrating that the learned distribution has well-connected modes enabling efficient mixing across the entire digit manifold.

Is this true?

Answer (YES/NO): NO